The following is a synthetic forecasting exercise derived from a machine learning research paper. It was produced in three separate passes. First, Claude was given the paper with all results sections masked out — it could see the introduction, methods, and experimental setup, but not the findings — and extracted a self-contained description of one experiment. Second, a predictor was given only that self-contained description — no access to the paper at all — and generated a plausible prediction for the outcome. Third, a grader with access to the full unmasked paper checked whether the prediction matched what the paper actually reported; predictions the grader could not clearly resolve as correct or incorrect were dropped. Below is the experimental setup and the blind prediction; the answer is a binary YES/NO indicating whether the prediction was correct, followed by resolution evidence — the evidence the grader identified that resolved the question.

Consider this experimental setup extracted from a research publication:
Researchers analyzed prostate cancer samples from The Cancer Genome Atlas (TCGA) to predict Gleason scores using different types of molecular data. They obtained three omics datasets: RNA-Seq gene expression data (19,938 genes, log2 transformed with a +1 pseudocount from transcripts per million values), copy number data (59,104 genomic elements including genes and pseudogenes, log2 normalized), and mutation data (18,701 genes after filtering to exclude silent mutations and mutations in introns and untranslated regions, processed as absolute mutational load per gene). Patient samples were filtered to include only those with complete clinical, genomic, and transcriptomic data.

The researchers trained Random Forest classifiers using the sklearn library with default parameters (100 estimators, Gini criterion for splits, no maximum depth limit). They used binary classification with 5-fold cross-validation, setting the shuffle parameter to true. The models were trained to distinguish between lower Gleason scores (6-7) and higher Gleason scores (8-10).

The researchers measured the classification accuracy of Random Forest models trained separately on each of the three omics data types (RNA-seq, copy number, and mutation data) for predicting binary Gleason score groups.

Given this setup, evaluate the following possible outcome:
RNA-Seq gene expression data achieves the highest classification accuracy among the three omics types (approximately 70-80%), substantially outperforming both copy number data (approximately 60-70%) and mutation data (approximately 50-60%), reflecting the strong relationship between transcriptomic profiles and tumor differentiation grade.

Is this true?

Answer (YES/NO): NO